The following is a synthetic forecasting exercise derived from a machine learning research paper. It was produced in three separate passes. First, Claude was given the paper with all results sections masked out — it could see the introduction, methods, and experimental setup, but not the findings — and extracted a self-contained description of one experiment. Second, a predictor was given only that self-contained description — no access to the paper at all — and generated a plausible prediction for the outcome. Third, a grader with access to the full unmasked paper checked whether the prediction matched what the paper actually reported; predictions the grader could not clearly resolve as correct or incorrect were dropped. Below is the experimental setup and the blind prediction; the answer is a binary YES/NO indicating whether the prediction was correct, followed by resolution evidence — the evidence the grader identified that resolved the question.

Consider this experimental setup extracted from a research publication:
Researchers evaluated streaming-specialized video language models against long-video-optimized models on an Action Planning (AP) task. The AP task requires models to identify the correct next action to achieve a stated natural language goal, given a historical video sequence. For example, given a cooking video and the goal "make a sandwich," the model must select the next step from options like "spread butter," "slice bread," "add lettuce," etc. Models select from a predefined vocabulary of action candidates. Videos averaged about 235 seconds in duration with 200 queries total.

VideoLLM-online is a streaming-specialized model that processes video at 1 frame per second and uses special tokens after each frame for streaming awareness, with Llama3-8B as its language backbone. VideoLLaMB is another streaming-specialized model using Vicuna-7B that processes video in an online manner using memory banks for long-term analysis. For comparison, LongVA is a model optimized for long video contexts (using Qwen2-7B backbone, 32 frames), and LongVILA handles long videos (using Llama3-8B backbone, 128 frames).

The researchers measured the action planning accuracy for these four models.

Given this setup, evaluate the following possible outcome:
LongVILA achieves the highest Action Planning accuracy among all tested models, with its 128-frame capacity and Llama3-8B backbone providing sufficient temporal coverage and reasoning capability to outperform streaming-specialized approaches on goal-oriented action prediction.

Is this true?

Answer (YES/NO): NO